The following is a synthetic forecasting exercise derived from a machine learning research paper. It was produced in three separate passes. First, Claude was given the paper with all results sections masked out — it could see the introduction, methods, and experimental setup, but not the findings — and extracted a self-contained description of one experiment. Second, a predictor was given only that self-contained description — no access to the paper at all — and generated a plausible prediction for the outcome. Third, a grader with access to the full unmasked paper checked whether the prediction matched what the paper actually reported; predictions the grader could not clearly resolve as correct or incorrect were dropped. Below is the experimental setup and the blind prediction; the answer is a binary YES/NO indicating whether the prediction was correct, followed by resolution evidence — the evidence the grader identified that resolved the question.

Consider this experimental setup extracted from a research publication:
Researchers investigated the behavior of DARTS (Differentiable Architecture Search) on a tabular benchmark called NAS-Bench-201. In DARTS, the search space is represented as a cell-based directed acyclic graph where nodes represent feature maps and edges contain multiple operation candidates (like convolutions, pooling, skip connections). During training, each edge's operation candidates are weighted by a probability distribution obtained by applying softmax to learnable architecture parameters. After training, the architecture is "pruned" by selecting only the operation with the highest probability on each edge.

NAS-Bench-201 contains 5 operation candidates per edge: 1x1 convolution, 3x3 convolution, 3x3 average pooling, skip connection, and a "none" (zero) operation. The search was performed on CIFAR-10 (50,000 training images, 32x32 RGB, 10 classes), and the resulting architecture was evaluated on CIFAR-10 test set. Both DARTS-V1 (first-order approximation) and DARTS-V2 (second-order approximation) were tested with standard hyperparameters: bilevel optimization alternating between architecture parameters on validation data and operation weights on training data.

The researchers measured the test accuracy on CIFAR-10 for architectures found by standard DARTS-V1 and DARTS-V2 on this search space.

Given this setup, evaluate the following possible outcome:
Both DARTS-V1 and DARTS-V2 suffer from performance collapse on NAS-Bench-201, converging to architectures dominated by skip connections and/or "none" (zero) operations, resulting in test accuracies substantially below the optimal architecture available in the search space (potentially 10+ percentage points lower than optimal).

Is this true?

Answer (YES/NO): YES